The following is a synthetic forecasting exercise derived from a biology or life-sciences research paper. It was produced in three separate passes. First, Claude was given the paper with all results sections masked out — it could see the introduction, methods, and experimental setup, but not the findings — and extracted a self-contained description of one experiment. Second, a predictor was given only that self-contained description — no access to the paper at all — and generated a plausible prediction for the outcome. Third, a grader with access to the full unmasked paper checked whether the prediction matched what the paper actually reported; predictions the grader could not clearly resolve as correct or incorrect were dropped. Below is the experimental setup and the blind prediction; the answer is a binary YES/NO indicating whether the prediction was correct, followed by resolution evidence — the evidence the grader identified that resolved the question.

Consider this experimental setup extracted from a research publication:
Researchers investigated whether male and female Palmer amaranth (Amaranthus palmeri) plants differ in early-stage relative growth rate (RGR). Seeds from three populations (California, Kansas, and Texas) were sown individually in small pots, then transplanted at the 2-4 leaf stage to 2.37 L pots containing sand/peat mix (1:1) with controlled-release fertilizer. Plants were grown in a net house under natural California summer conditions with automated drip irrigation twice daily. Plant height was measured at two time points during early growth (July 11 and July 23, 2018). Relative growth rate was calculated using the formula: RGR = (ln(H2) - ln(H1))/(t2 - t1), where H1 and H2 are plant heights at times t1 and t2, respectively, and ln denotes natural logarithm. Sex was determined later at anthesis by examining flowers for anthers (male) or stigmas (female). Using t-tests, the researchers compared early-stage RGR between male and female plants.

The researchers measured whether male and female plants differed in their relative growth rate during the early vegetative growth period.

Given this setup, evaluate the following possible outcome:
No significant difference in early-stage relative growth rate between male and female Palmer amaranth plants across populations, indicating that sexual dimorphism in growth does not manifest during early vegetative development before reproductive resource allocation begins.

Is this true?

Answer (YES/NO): NO